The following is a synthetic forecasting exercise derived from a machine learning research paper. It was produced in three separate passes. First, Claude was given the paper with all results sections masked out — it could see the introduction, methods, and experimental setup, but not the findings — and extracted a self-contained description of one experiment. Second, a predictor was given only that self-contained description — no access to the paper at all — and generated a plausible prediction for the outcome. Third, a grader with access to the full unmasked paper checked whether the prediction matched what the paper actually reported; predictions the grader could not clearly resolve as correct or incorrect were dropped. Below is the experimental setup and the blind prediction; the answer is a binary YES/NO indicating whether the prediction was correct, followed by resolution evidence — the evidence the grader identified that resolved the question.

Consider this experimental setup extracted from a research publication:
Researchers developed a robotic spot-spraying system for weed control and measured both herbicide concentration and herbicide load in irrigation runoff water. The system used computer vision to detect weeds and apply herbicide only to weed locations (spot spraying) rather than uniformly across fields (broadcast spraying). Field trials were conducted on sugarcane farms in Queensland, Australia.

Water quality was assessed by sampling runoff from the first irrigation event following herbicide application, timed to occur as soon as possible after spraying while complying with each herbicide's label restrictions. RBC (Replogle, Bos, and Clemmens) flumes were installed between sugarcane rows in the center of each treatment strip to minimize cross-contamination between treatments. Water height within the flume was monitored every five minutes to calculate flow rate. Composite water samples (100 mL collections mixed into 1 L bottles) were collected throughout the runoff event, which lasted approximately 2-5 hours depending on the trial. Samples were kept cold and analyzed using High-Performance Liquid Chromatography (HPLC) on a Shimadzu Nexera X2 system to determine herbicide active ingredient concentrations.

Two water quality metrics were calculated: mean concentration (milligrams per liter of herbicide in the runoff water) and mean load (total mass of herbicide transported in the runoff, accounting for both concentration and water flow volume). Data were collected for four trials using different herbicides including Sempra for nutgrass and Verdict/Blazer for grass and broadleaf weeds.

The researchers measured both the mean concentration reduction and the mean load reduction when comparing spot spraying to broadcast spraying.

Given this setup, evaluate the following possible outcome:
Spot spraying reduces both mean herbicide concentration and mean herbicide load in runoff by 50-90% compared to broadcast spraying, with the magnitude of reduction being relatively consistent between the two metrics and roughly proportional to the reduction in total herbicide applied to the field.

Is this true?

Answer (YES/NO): NO